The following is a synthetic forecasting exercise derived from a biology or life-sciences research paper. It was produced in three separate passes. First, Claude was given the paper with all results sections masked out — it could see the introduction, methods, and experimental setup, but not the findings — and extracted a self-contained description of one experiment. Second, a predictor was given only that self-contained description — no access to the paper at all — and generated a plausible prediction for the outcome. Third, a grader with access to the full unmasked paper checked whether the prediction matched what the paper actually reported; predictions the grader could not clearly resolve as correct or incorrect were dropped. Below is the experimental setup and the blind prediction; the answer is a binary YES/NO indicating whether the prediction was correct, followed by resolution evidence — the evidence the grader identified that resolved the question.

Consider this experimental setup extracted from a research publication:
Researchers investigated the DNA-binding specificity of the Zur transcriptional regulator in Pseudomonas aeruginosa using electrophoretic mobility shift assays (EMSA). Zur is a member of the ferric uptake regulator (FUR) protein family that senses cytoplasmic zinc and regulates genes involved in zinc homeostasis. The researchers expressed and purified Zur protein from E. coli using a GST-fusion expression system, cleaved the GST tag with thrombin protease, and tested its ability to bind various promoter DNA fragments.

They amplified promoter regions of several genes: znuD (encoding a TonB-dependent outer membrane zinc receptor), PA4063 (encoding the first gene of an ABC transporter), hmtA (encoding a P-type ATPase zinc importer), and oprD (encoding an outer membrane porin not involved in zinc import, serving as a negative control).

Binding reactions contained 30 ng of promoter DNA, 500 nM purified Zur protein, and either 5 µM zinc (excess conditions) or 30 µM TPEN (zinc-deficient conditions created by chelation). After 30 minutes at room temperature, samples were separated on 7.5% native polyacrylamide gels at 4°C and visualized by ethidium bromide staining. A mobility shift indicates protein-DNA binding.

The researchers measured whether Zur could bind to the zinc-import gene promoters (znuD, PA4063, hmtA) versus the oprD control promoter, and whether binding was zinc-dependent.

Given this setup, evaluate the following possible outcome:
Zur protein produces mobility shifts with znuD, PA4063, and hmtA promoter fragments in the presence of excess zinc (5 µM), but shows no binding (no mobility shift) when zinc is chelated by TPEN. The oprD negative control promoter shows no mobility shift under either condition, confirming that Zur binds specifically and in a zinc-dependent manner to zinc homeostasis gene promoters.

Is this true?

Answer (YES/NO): NO